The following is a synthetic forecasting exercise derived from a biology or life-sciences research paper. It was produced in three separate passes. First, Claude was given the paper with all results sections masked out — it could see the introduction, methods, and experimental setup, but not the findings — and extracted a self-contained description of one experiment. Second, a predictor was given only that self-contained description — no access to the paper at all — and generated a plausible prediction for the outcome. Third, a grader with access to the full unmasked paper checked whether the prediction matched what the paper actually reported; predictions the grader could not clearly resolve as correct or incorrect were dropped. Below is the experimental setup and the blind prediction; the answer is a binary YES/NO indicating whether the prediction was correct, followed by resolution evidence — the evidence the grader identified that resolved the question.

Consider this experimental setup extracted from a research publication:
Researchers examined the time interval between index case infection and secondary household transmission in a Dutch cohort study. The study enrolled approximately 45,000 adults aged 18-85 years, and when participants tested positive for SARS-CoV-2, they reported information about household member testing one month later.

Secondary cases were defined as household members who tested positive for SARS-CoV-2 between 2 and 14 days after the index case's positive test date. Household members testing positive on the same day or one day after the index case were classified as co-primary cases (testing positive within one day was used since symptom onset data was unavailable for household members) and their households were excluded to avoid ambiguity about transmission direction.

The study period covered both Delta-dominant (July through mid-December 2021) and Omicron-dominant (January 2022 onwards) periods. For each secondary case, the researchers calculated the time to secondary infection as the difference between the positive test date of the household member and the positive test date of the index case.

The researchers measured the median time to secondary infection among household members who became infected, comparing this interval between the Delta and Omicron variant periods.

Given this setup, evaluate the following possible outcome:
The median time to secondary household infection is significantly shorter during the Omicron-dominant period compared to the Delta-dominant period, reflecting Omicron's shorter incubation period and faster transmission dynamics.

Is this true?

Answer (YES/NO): NO